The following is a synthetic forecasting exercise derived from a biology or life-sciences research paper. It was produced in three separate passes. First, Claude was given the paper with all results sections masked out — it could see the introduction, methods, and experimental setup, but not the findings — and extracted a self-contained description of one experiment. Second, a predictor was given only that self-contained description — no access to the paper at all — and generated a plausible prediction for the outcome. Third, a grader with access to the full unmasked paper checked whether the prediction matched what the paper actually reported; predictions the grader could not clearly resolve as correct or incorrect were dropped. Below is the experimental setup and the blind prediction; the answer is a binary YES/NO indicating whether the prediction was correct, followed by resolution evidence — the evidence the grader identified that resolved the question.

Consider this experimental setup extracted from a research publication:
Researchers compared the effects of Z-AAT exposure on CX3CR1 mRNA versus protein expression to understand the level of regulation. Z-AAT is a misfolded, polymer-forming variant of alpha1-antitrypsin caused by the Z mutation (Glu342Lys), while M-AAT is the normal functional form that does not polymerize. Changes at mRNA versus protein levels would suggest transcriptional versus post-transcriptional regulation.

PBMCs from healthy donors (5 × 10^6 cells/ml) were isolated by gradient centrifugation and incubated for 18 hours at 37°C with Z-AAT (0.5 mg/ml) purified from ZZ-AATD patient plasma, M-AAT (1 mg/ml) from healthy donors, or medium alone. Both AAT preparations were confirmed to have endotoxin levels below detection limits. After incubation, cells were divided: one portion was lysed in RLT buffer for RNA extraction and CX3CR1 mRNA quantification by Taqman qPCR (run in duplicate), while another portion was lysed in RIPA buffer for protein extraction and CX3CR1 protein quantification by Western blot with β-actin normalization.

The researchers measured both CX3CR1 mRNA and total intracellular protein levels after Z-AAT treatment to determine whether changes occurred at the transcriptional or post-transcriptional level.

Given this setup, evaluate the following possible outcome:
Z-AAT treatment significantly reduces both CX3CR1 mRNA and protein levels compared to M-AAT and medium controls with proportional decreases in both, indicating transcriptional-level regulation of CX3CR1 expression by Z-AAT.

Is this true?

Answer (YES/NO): NO